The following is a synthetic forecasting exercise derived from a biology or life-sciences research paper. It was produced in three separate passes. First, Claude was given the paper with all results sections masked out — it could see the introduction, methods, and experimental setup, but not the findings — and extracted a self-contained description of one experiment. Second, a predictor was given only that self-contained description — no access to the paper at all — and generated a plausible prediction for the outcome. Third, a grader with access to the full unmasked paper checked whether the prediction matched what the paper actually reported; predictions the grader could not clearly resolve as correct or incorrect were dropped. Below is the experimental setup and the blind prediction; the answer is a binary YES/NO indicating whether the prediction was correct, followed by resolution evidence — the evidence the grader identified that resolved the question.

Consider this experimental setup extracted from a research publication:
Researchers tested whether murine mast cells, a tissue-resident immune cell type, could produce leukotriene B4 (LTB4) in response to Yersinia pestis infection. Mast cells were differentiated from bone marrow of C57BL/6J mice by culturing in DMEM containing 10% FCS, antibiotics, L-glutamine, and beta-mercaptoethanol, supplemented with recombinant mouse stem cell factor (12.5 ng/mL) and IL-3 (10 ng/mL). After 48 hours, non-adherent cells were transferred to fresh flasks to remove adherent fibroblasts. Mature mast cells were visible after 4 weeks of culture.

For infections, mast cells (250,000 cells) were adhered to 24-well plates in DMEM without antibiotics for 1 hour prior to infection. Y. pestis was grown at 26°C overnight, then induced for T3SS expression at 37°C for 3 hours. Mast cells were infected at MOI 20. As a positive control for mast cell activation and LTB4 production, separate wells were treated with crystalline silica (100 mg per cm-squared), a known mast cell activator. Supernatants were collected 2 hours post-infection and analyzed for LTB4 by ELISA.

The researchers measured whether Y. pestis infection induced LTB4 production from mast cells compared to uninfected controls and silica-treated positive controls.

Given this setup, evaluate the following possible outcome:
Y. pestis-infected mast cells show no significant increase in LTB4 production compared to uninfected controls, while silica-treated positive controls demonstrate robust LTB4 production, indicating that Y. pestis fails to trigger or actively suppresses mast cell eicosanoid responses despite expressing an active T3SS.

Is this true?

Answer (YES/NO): YES